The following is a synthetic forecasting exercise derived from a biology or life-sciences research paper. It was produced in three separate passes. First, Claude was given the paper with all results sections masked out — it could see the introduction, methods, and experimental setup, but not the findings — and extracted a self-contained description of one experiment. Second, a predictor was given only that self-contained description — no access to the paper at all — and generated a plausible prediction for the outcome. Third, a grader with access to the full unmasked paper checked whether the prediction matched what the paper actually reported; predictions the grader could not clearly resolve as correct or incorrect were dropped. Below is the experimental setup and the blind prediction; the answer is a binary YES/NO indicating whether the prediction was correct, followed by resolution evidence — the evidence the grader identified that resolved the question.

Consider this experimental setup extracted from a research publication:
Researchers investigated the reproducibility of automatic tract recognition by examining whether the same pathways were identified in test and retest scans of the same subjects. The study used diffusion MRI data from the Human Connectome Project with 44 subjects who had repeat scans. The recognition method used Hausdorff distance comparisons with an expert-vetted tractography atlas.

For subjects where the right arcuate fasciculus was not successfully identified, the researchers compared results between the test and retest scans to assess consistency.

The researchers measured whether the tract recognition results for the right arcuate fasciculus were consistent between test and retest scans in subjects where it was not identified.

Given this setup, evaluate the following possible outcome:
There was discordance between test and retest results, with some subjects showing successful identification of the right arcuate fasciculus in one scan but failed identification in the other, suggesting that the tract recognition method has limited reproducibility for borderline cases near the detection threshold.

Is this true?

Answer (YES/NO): NO